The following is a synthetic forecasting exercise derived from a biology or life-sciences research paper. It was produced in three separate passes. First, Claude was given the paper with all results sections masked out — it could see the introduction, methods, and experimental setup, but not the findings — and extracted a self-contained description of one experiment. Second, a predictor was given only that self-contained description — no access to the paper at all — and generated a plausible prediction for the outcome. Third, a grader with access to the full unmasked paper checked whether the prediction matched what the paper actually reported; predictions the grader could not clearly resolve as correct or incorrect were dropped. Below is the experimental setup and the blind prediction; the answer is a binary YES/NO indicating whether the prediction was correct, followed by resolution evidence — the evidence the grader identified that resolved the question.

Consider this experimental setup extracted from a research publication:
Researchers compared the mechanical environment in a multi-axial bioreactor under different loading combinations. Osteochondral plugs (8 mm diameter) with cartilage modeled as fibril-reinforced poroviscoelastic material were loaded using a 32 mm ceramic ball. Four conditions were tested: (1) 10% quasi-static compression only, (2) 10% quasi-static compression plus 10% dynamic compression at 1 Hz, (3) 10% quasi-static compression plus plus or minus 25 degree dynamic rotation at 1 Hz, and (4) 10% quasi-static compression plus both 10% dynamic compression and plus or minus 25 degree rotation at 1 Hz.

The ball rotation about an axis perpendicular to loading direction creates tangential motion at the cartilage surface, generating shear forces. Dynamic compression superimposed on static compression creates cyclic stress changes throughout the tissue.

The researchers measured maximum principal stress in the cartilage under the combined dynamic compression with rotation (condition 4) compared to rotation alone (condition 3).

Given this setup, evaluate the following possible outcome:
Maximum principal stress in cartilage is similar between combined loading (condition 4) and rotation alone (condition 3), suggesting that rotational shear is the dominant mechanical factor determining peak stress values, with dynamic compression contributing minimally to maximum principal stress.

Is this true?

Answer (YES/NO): NO